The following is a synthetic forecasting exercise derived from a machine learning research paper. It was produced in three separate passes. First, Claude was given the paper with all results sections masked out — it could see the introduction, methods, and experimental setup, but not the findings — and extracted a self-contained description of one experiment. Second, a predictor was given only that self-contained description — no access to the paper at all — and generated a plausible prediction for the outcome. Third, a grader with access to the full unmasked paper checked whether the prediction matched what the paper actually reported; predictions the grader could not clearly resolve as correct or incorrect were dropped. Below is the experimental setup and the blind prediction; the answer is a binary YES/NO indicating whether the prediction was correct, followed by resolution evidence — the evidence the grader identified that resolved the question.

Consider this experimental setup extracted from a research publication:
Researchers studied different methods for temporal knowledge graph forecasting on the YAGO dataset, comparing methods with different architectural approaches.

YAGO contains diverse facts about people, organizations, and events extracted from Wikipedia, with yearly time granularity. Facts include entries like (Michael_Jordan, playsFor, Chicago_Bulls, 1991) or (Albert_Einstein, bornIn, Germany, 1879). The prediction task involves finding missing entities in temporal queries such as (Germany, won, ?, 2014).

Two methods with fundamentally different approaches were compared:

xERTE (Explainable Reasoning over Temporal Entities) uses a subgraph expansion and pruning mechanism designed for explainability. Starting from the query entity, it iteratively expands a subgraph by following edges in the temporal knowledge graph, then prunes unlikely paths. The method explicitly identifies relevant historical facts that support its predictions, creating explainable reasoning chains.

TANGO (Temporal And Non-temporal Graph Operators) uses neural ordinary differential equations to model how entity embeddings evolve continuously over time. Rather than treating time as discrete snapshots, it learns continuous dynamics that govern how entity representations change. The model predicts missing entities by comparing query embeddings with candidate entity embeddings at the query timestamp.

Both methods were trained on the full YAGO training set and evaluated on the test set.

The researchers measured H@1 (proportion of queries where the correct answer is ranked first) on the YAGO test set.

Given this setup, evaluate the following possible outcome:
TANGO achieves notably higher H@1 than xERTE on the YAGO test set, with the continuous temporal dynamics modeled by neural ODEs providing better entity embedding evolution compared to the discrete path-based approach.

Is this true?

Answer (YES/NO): NO